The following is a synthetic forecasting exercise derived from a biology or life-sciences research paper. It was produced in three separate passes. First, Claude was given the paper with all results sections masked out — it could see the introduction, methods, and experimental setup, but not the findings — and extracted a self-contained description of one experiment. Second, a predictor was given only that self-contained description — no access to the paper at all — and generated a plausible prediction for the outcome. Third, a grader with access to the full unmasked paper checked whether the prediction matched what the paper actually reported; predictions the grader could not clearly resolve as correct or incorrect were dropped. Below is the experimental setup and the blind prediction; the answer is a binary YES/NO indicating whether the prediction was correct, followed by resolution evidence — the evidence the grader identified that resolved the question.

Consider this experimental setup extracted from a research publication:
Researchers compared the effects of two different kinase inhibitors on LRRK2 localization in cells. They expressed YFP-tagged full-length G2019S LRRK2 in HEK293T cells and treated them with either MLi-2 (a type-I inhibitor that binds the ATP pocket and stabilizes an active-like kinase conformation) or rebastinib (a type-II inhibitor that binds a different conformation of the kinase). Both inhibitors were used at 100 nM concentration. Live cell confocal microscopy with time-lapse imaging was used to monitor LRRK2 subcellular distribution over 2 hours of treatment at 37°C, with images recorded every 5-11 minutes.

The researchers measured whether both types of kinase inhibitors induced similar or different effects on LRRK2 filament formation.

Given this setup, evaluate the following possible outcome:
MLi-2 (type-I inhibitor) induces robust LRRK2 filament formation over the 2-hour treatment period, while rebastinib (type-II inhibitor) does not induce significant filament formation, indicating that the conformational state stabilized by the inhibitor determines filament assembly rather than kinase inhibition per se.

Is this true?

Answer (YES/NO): YES